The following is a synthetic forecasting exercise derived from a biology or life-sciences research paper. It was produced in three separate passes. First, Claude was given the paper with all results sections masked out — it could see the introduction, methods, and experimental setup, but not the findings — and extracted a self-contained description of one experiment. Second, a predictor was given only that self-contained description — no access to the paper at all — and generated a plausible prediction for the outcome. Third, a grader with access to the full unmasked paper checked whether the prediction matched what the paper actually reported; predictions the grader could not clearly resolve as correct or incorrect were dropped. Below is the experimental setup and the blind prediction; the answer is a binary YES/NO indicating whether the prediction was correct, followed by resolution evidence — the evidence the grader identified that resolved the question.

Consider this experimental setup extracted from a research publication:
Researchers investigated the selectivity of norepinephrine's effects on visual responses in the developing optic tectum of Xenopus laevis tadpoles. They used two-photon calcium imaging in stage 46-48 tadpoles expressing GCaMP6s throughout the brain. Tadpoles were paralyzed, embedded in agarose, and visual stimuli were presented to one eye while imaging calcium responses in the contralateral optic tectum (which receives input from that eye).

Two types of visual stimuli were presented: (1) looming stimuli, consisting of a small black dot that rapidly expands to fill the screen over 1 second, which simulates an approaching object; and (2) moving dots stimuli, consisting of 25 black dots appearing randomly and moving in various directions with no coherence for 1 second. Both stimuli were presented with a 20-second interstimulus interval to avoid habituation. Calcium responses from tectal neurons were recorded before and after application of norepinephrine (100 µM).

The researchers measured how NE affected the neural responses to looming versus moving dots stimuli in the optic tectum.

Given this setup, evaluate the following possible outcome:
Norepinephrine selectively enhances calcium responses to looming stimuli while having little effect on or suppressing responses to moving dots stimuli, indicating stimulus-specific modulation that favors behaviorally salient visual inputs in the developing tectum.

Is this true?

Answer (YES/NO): YES